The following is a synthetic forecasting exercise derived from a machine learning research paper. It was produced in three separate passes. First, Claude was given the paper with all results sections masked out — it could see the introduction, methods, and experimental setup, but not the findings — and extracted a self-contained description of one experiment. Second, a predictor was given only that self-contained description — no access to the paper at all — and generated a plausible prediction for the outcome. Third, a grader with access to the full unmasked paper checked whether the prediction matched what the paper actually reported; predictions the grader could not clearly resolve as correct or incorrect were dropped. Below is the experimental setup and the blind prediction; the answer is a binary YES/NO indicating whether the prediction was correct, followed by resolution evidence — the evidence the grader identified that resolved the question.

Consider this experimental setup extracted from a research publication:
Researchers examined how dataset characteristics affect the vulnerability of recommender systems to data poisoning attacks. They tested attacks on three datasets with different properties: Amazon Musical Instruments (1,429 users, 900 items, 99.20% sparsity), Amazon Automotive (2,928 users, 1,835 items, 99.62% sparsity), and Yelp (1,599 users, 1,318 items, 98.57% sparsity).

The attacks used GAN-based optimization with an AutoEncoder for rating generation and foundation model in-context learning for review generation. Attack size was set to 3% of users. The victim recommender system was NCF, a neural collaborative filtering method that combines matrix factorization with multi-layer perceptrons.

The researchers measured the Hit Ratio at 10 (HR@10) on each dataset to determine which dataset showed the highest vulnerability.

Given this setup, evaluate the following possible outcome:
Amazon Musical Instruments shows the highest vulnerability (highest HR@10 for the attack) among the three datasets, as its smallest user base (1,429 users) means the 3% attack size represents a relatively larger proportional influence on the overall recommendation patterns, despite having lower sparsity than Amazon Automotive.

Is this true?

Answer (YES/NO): YES